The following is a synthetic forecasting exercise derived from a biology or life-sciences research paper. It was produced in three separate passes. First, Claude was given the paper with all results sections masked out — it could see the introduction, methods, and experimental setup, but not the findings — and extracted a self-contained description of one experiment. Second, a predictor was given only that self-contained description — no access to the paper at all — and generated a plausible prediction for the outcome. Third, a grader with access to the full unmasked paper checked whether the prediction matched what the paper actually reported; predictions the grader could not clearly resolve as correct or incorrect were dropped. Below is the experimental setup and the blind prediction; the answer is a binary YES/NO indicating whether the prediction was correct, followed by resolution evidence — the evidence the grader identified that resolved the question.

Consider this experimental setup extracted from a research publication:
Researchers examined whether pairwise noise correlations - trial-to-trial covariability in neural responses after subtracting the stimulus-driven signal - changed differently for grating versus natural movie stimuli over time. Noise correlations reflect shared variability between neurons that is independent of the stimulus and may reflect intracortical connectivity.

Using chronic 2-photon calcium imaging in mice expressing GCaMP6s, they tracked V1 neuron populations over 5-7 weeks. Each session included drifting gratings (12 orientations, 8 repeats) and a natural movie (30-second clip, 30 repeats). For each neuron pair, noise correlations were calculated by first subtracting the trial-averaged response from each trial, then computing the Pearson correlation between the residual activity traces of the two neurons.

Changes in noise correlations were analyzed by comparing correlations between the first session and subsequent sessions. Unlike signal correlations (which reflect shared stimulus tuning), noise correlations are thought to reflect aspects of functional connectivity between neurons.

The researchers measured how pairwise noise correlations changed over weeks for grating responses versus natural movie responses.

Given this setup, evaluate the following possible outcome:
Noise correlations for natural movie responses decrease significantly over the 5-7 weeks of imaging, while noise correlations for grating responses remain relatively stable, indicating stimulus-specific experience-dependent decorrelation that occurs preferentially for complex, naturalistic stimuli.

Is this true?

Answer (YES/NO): NO